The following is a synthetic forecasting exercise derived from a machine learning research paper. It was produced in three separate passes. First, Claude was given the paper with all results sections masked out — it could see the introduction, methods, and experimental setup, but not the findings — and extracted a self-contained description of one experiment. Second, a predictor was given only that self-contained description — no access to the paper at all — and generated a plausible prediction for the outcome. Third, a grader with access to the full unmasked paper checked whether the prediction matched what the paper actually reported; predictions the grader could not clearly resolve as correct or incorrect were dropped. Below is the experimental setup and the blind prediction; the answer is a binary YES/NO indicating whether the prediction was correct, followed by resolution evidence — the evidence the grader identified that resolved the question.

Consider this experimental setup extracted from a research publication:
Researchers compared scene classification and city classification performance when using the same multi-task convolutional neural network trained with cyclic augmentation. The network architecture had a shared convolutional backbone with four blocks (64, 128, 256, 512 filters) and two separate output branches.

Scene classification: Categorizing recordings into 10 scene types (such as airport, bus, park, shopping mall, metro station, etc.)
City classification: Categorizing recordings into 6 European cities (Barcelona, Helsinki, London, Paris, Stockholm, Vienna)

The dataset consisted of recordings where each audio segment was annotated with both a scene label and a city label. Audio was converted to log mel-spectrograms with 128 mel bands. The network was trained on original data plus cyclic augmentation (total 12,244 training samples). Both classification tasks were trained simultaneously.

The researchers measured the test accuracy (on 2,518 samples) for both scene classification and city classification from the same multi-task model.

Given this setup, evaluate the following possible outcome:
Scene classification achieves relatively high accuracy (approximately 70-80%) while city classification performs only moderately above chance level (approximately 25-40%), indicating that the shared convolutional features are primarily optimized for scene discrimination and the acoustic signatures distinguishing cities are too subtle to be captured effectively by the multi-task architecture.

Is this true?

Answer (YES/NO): NO